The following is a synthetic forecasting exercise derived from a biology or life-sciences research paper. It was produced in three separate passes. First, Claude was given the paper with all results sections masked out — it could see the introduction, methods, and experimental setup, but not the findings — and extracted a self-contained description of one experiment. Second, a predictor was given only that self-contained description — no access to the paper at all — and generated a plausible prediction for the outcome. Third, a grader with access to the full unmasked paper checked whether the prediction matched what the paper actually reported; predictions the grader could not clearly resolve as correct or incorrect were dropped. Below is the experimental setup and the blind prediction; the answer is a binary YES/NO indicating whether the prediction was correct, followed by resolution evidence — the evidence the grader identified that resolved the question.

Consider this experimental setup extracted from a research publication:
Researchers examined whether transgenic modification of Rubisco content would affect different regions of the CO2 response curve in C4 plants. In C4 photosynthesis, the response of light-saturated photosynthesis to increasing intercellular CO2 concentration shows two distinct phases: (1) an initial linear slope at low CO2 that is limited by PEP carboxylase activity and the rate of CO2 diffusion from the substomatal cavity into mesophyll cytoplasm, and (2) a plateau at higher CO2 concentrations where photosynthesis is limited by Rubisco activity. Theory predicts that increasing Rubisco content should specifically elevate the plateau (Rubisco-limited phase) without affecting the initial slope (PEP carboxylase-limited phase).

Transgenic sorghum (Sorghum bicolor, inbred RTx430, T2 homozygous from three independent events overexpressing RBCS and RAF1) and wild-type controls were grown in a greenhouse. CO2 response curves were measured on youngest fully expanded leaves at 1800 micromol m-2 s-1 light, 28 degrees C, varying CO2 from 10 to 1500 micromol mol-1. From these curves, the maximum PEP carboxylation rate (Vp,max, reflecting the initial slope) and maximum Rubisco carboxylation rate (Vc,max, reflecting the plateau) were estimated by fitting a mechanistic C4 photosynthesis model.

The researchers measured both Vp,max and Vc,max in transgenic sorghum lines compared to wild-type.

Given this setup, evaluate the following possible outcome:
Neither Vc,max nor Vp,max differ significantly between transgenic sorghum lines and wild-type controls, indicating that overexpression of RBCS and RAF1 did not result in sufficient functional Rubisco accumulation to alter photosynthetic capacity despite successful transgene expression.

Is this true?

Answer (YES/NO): NO